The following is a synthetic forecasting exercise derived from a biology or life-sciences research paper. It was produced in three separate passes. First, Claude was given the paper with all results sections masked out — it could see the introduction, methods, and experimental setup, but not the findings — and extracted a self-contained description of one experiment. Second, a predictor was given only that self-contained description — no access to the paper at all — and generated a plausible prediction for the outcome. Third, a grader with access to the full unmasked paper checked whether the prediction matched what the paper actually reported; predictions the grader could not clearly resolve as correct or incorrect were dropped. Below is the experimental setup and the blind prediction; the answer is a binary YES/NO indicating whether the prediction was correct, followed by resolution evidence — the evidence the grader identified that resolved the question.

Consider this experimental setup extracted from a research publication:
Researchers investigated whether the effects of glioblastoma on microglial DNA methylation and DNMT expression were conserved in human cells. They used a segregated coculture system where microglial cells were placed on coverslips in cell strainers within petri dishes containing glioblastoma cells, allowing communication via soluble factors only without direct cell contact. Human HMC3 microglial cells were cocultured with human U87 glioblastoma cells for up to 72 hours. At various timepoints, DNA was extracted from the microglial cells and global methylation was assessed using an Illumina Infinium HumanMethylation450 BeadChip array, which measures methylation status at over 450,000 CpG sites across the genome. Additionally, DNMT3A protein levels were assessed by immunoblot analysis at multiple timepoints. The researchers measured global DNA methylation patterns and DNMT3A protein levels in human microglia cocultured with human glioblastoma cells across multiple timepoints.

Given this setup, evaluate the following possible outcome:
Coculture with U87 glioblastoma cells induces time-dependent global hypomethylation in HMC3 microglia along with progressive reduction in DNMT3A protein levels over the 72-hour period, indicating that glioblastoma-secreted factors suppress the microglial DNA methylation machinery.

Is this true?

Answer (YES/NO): NO